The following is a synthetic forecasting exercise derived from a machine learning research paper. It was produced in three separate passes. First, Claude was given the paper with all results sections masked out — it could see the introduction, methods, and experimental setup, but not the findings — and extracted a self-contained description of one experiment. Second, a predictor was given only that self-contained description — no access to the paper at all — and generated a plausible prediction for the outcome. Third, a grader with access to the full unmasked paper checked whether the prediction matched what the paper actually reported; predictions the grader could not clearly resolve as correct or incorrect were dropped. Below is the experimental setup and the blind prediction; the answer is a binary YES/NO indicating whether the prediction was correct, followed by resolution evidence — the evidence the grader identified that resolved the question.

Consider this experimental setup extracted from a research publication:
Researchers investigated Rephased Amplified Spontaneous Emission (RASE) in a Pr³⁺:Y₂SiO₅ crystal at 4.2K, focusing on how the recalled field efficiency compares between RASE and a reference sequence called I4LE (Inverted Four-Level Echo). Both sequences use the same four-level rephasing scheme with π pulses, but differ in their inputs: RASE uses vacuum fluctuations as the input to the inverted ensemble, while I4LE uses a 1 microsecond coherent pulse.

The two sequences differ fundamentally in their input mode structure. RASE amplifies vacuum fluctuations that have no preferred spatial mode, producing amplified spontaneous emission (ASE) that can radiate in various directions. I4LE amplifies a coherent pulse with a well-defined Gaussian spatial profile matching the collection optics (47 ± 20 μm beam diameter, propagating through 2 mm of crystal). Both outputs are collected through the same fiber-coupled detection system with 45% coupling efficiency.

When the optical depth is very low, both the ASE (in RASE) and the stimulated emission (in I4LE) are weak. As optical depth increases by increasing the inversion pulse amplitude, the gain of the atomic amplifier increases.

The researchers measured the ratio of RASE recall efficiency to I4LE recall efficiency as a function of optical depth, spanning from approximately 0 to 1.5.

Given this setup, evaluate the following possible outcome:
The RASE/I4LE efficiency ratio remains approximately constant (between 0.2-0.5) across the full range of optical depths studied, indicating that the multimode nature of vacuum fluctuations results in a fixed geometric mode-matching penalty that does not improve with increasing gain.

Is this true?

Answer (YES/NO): NO